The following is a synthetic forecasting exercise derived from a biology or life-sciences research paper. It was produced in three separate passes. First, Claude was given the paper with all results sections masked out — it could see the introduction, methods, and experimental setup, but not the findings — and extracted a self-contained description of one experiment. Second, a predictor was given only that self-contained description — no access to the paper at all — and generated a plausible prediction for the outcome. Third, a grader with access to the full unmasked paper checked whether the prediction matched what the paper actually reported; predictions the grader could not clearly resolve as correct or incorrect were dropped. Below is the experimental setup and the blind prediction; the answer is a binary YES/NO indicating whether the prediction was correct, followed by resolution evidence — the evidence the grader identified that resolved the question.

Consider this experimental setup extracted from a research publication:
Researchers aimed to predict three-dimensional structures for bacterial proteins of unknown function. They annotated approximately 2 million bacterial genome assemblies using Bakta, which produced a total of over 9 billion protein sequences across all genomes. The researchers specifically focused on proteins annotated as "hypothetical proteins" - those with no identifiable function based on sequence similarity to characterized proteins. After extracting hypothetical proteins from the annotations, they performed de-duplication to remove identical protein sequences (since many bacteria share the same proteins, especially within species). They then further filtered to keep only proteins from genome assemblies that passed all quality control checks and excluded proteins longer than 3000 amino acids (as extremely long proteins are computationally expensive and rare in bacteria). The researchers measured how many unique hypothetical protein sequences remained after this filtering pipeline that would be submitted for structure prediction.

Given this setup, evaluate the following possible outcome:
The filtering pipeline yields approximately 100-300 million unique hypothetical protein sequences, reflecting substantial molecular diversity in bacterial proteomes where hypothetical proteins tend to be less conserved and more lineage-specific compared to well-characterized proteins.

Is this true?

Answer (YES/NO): NO